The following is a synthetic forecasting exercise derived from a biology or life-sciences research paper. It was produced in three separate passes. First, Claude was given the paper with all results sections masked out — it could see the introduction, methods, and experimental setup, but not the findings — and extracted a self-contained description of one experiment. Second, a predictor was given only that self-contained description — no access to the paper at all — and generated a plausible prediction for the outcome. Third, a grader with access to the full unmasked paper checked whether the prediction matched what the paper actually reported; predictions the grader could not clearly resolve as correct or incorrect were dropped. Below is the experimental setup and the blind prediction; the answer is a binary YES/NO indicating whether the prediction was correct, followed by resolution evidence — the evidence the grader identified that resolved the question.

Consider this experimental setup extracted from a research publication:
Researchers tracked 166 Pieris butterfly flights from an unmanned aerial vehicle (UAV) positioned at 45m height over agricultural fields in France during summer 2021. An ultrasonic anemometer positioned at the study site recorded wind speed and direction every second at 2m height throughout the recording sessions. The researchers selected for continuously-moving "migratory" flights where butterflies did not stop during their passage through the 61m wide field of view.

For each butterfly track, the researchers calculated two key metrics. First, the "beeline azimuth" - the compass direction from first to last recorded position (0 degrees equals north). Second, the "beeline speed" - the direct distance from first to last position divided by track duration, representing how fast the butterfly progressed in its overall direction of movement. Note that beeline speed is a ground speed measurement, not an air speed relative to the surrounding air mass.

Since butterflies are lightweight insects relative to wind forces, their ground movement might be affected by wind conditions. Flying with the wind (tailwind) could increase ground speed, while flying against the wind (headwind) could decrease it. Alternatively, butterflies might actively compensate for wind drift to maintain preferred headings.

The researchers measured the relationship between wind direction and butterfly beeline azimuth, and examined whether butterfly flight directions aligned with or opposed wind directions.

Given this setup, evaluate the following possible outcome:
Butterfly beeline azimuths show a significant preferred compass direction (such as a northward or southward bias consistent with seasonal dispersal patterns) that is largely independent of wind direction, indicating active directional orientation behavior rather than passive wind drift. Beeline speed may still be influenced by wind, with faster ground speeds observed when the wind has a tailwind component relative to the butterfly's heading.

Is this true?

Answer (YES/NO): YES